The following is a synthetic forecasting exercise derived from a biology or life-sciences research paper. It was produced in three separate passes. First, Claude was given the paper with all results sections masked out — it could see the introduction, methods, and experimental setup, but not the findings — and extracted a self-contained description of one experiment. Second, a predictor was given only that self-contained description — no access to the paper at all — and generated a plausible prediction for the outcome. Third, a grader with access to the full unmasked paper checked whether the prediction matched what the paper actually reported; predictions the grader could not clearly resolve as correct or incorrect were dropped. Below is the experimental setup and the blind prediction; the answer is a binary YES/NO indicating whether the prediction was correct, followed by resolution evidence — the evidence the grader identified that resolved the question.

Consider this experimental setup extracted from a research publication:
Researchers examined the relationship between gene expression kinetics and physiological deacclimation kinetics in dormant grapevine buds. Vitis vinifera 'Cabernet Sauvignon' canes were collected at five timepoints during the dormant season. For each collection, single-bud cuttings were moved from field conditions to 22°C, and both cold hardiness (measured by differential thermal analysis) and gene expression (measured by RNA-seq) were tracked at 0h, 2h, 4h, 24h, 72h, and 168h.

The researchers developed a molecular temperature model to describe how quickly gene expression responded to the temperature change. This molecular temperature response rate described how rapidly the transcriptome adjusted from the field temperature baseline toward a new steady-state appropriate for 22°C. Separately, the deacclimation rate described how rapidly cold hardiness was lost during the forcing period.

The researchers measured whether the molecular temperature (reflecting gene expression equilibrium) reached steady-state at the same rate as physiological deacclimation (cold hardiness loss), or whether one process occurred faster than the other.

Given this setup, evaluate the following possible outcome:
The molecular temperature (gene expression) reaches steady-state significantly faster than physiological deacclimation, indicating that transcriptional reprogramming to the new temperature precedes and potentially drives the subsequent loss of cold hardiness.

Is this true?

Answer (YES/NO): YES